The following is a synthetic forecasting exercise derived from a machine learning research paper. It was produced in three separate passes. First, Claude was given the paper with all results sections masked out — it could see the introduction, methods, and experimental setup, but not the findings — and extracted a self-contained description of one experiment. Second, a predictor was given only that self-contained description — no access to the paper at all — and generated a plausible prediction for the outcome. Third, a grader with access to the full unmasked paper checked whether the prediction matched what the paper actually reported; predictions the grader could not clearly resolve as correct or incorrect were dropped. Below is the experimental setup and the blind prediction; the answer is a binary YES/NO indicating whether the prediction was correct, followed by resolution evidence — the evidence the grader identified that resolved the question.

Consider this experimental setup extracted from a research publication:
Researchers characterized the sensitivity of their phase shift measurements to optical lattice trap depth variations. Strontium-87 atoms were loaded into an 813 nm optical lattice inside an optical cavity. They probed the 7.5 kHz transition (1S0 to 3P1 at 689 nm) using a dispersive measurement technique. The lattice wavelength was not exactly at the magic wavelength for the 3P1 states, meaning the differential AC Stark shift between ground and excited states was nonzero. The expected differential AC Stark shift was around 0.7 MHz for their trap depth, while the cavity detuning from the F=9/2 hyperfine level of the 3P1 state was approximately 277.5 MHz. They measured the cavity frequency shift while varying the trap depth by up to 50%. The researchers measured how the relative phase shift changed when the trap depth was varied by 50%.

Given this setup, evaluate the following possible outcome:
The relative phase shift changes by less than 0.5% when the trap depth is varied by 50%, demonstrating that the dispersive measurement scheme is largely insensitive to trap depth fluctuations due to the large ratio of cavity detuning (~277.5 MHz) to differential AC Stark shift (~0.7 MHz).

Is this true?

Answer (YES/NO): NO